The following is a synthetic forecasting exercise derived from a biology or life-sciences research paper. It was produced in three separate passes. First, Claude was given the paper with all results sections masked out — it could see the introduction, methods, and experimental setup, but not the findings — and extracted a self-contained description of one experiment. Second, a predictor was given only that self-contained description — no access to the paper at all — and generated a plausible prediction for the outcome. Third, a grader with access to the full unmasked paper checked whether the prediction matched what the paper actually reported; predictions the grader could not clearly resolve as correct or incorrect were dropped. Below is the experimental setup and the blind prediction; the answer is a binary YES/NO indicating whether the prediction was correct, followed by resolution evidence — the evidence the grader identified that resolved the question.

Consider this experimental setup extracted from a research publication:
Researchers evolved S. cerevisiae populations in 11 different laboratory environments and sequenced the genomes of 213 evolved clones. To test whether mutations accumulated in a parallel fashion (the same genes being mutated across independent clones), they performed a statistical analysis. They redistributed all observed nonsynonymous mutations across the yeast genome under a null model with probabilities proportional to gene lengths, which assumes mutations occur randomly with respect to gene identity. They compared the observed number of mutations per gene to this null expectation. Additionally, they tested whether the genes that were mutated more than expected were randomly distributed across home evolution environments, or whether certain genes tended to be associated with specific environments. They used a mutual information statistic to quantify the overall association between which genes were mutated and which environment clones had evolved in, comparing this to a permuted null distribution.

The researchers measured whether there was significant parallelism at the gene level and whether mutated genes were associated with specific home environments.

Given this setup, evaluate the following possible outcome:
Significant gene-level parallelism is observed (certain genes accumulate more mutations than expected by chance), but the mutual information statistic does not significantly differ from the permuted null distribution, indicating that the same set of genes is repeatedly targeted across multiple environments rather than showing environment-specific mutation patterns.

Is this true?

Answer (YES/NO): NO